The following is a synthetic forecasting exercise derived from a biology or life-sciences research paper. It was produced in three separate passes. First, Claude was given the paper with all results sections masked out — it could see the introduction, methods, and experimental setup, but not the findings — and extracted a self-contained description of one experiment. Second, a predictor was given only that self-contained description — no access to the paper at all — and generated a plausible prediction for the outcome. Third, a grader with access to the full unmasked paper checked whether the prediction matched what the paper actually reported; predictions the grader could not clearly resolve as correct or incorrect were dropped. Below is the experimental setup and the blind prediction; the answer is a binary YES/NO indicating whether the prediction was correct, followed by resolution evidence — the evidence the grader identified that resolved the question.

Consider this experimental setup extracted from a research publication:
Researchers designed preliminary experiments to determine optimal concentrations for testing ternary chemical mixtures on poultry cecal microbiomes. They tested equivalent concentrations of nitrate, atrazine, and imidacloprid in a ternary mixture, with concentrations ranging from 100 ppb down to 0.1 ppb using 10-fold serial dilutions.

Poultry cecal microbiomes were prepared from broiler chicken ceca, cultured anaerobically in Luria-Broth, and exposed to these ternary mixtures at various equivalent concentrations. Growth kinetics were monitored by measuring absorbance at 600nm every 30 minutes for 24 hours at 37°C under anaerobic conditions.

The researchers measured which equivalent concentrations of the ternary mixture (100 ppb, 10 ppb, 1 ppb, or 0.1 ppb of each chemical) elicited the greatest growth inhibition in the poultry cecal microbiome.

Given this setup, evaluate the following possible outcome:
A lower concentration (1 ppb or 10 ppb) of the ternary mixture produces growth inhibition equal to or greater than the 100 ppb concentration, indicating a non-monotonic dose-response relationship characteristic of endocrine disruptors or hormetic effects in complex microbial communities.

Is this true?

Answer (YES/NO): YES